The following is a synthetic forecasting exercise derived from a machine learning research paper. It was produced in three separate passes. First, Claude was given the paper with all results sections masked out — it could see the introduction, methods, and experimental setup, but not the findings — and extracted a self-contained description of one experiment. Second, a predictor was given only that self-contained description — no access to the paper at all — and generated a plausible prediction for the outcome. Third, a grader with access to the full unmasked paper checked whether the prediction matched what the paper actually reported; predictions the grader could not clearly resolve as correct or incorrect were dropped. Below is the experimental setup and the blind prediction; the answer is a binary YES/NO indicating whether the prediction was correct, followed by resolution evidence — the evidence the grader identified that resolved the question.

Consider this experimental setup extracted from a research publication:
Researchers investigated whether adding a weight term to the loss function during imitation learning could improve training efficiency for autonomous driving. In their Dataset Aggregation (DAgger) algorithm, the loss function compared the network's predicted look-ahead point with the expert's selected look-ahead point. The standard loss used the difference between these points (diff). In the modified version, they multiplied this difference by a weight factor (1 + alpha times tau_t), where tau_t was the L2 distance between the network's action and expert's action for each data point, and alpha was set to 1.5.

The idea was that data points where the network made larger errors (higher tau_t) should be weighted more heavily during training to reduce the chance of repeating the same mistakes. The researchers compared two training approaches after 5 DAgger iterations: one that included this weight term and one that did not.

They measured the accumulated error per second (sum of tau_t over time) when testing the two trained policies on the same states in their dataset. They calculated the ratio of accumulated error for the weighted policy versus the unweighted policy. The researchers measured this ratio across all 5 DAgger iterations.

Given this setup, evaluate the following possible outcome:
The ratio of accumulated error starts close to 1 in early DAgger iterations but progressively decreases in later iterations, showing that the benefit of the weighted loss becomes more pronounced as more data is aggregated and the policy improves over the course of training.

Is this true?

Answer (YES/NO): NO